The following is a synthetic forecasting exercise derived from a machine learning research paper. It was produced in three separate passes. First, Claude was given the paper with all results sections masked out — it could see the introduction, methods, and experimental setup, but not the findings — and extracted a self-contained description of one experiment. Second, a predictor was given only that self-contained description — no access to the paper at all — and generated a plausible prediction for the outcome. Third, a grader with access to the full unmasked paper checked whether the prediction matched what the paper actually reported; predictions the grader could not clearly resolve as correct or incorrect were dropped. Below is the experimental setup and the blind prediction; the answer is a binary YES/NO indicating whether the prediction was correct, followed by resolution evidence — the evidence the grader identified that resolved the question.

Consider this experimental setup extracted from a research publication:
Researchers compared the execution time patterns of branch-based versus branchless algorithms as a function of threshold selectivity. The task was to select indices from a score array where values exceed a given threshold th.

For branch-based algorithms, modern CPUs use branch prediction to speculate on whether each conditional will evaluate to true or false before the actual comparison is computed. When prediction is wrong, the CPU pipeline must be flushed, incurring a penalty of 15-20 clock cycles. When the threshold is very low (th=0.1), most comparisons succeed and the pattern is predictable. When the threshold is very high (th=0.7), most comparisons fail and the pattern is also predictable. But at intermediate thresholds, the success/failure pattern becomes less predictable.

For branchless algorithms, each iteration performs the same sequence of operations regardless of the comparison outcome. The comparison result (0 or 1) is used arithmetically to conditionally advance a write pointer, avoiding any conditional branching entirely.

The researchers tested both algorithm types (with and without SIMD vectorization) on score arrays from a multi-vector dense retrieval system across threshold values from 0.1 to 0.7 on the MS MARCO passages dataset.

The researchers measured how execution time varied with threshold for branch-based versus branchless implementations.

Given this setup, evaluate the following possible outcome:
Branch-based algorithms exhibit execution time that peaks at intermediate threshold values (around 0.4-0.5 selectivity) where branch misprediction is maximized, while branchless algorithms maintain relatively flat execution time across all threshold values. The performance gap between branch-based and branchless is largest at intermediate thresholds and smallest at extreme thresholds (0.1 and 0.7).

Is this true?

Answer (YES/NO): NO